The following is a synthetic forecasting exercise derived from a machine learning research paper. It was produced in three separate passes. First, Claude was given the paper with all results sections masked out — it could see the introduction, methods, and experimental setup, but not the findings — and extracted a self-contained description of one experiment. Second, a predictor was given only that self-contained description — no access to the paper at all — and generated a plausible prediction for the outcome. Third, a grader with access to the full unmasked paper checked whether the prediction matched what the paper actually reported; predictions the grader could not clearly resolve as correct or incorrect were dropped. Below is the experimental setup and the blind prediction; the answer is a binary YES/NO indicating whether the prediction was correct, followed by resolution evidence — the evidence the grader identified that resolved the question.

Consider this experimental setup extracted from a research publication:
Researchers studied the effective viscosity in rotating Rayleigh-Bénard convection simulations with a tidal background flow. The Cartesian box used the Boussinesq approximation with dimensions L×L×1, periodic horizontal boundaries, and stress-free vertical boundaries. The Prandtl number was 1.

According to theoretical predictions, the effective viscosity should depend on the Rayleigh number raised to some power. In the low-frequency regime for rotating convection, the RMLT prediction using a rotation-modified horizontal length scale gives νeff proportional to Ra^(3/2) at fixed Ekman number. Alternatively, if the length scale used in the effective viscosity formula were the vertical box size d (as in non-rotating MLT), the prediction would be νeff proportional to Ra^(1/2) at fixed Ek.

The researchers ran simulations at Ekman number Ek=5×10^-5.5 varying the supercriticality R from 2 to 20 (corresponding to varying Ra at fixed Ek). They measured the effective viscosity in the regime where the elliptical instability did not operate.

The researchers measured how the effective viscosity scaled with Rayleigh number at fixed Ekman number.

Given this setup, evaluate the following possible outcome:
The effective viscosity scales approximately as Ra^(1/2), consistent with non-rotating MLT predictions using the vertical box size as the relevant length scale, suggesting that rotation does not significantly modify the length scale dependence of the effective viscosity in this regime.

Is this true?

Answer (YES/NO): NO